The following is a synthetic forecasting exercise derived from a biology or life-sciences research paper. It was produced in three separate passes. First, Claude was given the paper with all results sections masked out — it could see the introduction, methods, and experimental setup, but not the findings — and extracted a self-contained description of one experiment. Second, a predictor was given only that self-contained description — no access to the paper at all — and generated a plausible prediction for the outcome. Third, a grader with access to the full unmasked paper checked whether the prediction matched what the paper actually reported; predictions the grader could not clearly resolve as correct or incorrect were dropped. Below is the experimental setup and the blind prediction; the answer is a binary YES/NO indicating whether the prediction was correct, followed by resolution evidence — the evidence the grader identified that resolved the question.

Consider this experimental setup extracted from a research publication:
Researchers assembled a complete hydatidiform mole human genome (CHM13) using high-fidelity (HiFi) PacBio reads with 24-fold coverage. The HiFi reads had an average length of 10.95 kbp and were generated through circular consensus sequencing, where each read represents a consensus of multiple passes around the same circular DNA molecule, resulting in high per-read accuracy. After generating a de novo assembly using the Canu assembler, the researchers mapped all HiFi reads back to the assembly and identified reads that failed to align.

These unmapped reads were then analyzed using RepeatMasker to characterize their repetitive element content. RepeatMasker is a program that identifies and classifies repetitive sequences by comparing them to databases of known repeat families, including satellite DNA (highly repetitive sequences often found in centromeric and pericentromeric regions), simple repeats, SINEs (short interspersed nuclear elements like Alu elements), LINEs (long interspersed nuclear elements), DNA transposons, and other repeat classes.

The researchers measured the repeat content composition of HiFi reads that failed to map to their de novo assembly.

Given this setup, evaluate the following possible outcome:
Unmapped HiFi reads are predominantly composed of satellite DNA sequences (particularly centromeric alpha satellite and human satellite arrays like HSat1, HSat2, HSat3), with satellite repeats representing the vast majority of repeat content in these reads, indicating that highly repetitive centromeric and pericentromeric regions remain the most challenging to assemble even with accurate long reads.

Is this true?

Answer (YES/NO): NO